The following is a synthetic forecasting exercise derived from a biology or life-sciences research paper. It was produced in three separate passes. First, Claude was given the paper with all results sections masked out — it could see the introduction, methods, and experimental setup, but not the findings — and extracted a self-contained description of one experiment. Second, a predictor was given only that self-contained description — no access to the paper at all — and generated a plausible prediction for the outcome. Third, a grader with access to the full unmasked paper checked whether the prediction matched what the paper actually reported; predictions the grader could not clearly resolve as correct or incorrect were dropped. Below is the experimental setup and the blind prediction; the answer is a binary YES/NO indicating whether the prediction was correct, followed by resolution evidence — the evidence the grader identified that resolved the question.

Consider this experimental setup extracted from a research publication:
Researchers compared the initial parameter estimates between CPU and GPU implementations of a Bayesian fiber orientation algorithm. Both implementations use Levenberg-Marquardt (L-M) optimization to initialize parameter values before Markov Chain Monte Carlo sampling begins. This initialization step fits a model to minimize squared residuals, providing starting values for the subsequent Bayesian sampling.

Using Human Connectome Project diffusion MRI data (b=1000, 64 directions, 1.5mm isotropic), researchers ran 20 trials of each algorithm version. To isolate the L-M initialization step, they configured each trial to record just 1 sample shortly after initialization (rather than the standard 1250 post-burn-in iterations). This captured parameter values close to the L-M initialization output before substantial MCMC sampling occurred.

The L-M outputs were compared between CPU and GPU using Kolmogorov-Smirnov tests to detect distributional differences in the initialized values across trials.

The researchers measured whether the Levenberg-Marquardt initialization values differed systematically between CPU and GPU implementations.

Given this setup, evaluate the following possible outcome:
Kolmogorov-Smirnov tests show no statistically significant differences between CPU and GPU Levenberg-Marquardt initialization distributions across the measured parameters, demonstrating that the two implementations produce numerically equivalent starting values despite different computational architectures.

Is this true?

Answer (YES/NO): NO